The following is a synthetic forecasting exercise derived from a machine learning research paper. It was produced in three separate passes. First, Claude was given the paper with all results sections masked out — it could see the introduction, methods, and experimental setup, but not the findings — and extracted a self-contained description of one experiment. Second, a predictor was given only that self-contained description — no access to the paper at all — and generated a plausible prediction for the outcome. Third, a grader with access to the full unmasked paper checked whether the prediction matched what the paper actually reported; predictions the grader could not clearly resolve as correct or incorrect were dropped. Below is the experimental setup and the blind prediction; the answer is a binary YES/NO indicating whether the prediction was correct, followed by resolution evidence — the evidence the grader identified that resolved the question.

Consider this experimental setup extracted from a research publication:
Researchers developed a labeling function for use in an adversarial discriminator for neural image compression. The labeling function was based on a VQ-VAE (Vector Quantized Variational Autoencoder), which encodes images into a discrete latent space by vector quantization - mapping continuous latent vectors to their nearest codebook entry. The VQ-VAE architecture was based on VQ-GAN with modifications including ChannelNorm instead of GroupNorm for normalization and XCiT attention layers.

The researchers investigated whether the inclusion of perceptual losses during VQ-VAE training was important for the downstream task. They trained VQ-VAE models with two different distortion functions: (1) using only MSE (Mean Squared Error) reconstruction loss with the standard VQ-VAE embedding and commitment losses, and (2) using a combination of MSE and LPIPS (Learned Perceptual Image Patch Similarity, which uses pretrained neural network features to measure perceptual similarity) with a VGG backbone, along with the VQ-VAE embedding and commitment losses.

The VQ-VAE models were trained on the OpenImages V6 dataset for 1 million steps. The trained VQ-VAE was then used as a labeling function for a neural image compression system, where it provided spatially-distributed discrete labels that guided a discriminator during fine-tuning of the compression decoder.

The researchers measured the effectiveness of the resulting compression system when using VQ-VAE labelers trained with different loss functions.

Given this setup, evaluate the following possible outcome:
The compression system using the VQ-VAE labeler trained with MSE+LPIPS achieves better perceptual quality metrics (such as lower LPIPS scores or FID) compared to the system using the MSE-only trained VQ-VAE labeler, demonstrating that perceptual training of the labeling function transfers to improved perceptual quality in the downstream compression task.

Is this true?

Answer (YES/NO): YES